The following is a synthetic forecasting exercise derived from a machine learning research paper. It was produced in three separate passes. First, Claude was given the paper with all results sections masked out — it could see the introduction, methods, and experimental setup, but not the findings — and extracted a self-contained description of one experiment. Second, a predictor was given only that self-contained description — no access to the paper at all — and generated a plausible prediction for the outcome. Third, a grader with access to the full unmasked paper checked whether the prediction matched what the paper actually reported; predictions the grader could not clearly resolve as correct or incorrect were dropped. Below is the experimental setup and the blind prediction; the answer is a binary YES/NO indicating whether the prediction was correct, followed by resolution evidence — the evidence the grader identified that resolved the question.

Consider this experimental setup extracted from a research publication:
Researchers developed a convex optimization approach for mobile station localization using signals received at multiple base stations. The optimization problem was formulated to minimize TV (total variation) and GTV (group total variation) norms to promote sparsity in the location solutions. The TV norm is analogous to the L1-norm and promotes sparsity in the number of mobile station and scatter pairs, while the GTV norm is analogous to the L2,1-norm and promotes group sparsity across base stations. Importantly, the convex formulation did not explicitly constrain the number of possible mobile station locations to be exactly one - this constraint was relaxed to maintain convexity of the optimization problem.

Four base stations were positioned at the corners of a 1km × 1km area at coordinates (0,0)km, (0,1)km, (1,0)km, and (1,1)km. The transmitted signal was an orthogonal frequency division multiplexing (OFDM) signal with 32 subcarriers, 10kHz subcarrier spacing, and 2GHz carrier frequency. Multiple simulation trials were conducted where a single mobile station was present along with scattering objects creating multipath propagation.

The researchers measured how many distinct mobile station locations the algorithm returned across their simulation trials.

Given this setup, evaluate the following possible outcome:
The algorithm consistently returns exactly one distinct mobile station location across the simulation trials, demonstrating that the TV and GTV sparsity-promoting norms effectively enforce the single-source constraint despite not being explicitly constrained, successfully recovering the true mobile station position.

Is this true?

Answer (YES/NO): YES